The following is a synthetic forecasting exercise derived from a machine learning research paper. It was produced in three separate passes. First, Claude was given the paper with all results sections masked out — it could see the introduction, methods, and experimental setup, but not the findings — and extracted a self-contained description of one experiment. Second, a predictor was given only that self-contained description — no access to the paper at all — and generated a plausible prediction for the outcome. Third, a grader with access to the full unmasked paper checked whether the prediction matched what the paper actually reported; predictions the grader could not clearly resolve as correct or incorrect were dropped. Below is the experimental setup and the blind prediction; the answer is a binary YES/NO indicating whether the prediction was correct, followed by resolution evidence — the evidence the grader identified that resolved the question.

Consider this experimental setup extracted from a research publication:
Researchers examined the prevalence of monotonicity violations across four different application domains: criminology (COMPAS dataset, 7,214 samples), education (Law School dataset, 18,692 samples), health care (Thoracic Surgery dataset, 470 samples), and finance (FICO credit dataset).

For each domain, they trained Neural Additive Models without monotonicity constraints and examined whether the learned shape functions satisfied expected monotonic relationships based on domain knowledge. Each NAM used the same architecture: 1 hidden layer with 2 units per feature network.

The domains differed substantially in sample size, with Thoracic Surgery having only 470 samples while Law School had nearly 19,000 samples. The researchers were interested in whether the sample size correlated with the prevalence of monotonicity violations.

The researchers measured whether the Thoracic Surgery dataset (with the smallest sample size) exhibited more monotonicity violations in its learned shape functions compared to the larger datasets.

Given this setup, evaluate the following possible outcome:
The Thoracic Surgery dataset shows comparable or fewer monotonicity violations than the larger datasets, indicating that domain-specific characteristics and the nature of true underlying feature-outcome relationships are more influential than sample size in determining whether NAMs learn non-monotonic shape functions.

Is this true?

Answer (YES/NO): YES